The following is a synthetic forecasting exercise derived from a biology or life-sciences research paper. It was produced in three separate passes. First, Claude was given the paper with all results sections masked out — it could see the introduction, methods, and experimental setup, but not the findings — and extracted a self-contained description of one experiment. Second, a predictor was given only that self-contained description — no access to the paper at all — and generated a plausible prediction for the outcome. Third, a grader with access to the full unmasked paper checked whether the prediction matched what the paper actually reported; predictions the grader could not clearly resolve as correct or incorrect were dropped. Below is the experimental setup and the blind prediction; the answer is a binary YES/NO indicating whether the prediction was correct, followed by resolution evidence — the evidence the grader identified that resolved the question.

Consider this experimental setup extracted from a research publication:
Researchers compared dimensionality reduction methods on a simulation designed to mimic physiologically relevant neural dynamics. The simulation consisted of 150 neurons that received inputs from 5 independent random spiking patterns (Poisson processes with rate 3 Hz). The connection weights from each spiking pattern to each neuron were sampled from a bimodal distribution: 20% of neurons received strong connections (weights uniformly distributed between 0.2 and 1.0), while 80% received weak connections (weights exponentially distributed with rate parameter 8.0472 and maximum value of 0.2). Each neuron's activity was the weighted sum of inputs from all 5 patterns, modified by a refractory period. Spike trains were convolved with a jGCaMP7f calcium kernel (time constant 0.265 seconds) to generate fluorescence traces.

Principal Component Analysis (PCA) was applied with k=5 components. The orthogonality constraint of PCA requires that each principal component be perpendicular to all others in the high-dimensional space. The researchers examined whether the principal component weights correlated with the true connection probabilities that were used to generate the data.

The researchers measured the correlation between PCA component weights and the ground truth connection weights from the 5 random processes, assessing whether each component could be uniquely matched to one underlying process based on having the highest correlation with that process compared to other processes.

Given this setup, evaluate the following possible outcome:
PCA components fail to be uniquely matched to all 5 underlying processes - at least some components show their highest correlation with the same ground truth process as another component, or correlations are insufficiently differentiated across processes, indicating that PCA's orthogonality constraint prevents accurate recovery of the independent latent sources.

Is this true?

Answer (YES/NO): YES